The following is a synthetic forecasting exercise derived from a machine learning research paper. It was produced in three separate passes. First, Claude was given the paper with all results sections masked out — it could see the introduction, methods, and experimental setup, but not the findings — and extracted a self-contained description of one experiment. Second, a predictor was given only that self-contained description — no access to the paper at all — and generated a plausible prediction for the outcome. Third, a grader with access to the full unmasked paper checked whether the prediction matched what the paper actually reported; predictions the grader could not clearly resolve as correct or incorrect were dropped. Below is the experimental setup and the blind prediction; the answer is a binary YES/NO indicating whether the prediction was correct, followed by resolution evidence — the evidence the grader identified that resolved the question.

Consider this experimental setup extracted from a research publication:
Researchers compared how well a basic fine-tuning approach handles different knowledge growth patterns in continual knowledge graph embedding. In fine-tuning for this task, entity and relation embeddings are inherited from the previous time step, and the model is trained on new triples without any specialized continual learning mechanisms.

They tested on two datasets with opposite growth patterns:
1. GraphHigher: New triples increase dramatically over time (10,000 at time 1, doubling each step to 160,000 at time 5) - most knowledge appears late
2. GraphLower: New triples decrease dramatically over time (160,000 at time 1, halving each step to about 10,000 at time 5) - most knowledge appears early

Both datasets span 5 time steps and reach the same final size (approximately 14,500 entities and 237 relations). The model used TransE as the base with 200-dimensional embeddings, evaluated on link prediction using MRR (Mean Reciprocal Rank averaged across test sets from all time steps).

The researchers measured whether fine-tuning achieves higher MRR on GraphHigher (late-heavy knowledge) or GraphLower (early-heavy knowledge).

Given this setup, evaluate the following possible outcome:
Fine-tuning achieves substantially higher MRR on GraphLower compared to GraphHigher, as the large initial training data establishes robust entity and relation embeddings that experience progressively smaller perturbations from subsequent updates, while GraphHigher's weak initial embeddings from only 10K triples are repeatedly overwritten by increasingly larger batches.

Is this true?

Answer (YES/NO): NO